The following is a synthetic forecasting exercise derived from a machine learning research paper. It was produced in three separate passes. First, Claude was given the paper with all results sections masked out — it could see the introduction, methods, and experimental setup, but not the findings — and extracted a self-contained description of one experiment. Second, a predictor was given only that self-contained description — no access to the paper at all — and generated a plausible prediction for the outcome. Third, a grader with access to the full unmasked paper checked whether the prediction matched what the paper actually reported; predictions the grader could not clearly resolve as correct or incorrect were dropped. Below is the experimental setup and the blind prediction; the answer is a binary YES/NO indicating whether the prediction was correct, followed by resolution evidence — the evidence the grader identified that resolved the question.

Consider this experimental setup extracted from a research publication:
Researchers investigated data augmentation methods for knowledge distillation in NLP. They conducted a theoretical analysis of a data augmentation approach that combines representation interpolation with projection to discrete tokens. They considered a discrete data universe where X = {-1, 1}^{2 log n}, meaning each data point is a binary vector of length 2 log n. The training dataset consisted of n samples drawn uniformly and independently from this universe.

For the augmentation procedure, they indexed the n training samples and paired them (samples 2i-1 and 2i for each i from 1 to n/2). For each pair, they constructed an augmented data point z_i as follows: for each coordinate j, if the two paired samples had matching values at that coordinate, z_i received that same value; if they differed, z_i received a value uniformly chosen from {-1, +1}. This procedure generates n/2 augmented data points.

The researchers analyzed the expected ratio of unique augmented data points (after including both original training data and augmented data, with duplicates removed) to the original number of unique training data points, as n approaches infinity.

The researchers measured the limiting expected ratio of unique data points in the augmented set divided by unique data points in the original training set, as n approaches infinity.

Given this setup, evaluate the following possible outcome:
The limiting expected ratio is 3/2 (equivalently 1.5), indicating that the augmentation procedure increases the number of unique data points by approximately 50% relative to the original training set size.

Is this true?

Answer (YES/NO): YES